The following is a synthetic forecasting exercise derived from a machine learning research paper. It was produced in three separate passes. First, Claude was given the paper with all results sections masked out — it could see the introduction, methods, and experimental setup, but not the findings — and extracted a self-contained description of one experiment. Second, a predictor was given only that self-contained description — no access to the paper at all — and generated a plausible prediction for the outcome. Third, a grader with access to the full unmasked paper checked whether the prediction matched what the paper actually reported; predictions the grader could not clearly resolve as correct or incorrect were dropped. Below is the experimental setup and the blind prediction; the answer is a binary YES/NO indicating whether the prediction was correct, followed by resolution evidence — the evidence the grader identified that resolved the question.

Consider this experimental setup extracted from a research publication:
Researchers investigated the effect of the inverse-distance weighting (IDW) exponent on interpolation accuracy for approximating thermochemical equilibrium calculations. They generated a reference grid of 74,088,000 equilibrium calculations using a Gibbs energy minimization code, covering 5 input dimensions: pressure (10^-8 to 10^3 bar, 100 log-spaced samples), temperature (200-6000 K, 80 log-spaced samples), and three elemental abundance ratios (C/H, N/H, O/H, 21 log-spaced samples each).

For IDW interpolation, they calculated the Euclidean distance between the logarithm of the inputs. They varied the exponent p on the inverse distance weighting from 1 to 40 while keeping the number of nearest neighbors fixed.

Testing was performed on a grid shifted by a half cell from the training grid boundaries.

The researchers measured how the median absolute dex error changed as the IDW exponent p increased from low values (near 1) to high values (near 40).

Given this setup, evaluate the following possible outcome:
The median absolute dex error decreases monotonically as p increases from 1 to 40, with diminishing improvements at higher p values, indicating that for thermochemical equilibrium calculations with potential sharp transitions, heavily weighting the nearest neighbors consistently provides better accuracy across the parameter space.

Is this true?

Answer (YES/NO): NO